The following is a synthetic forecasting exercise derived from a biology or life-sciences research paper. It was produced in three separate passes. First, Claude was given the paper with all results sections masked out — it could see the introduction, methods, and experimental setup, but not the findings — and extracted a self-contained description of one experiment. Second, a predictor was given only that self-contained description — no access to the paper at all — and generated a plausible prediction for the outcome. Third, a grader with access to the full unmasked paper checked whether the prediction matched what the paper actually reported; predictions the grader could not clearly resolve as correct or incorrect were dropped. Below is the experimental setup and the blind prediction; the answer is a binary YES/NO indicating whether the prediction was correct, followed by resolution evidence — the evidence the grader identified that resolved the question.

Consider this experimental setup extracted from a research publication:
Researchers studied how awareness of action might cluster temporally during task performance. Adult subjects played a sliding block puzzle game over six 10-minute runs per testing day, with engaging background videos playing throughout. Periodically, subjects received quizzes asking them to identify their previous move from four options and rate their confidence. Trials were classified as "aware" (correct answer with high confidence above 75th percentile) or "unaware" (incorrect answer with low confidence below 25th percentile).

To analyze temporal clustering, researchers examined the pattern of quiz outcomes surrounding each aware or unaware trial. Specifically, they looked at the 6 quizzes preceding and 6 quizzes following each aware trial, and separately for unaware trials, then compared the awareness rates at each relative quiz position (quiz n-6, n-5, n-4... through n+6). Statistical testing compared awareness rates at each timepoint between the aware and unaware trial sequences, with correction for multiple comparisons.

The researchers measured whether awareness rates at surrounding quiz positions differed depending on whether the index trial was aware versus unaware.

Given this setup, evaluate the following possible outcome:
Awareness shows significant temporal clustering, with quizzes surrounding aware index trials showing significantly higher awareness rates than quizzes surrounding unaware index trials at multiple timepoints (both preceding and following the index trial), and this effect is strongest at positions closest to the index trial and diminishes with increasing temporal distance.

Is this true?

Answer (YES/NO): NO